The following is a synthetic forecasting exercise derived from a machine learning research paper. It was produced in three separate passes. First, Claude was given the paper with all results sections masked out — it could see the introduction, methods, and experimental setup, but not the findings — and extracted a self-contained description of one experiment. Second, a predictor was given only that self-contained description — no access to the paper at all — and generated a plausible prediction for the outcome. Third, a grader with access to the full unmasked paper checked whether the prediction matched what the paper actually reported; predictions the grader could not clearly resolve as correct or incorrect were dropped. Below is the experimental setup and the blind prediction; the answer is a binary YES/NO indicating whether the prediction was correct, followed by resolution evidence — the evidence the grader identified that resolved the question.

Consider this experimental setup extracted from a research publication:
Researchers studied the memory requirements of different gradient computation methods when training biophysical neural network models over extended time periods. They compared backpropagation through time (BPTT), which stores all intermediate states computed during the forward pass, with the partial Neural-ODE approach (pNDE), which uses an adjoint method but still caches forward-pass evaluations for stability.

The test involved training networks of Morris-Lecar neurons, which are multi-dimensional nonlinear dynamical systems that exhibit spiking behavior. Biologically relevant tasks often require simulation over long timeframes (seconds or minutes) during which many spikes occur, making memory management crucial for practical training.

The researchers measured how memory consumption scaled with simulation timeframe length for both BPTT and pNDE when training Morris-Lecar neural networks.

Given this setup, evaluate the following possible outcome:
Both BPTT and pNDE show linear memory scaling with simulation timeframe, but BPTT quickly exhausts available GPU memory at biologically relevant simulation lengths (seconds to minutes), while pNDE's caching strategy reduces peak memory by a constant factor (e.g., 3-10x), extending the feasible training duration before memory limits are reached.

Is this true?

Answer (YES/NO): NO